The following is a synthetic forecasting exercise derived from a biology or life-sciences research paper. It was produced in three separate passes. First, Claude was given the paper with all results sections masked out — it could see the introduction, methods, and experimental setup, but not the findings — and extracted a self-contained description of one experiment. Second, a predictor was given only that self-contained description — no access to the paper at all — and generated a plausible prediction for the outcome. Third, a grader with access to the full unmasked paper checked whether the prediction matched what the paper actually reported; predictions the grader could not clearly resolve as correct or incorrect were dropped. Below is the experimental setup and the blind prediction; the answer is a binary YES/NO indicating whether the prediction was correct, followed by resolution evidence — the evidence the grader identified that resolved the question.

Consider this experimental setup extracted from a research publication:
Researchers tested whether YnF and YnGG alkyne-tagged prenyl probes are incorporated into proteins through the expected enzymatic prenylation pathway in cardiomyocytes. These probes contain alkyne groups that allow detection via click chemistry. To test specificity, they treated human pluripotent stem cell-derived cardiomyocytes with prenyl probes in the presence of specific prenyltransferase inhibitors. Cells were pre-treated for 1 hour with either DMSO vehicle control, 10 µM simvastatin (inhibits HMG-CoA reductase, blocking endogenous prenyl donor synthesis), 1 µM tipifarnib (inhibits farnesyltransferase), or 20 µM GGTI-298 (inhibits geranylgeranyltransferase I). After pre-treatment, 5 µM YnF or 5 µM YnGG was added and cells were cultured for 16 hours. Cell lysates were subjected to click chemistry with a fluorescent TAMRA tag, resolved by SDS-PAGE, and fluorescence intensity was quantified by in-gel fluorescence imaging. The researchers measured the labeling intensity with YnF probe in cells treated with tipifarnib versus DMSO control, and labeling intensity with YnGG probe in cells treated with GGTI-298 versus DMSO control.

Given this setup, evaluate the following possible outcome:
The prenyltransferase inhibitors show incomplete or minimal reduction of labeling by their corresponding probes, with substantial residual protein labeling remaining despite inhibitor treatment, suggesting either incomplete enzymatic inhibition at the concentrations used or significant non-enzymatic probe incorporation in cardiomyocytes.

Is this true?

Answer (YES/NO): NO